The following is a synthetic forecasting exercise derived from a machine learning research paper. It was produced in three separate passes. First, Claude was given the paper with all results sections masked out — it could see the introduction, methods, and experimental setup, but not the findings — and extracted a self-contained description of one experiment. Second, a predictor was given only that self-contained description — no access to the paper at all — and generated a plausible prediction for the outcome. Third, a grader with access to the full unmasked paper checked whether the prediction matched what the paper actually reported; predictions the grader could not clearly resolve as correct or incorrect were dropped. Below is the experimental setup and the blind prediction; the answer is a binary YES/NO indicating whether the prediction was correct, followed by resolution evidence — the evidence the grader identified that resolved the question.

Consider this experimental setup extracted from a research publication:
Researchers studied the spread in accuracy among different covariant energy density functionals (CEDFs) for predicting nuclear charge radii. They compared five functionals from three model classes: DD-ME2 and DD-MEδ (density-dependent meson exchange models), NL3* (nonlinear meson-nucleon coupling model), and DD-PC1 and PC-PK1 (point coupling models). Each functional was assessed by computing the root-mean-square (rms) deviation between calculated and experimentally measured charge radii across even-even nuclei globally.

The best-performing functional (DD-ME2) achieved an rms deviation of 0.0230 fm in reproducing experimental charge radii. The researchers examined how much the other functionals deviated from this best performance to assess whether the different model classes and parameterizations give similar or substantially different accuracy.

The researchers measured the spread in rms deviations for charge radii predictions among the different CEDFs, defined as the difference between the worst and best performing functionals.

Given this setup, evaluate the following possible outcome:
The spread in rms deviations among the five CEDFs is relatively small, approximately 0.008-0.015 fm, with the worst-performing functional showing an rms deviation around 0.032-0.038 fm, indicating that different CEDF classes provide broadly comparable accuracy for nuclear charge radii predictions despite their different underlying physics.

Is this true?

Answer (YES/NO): YES